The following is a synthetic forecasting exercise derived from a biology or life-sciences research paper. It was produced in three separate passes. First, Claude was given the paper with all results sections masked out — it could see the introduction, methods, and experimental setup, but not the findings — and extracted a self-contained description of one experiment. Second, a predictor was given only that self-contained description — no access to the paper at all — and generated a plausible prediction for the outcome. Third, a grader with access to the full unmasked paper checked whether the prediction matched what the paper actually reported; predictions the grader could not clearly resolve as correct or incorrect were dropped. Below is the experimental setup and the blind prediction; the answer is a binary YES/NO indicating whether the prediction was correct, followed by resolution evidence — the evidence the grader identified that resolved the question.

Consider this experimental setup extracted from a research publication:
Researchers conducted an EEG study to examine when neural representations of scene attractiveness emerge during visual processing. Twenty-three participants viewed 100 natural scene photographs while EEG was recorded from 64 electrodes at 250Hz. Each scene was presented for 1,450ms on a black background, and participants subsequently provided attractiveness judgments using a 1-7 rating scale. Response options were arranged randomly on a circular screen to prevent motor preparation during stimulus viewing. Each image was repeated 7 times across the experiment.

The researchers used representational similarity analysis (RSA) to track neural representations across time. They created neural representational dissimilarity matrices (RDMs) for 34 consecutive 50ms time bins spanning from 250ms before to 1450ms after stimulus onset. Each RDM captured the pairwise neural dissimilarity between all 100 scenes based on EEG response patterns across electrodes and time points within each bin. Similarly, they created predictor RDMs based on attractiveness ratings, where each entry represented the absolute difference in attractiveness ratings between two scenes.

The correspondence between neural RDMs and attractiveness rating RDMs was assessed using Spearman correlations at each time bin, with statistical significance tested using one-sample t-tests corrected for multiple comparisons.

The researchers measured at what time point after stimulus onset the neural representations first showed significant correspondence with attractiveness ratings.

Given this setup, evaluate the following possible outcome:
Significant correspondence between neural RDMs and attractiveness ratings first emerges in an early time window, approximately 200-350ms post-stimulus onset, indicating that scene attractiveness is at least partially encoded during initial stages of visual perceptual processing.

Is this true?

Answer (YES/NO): NO